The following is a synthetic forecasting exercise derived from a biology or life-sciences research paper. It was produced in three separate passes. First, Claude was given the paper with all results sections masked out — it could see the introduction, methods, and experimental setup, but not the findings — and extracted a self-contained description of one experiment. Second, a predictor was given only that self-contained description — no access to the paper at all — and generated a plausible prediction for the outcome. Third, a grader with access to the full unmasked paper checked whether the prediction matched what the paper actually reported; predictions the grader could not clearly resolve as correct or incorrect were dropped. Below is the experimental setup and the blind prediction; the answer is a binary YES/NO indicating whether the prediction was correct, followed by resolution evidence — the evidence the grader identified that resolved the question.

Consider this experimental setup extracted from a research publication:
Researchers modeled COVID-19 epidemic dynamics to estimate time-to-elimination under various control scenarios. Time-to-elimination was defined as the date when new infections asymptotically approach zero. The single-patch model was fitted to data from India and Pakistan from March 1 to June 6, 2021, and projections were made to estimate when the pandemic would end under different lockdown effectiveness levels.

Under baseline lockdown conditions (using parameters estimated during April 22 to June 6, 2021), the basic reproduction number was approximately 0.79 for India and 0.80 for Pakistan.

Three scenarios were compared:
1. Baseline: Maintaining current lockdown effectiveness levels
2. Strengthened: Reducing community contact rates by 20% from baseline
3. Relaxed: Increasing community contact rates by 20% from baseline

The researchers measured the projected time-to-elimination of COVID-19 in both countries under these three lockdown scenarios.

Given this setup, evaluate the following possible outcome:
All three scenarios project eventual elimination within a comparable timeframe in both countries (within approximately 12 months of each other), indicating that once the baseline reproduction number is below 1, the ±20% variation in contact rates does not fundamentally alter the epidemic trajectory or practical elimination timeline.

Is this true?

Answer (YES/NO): NO